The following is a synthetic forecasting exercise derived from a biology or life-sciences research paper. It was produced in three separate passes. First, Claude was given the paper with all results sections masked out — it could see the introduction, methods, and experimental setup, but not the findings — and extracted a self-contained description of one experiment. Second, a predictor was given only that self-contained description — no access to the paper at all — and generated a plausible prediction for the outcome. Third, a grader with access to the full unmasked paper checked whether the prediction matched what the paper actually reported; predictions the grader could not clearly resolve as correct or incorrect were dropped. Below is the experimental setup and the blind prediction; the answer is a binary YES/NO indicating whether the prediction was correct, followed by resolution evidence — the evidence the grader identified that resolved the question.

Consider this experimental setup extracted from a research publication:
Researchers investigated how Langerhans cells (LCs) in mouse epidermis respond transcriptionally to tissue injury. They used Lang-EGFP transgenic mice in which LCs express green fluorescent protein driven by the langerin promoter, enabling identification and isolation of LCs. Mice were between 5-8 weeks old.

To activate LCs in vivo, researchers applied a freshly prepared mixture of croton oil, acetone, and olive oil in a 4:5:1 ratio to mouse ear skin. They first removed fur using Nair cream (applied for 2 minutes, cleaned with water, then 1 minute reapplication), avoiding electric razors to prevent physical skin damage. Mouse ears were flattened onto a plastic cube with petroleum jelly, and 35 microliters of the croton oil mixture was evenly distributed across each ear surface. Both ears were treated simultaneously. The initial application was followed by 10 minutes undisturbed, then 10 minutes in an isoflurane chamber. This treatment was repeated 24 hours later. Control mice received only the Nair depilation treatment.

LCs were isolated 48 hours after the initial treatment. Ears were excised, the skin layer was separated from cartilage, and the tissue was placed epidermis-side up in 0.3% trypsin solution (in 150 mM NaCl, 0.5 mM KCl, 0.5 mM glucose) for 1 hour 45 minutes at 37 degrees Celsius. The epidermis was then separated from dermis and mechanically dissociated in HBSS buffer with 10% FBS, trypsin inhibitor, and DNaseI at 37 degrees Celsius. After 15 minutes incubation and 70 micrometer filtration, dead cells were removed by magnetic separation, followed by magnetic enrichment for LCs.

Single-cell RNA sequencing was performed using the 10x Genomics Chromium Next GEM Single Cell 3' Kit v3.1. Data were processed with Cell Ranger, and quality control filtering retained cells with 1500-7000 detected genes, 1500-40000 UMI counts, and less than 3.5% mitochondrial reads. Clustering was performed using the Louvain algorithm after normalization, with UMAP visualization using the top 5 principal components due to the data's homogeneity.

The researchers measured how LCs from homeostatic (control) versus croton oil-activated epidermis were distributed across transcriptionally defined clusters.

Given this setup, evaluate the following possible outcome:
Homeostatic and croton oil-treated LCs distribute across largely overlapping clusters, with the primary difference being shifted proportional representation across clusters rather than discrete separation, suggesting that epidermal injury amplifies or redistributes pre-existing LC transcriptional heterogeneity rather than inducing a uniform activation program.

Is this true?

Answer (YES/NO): NO